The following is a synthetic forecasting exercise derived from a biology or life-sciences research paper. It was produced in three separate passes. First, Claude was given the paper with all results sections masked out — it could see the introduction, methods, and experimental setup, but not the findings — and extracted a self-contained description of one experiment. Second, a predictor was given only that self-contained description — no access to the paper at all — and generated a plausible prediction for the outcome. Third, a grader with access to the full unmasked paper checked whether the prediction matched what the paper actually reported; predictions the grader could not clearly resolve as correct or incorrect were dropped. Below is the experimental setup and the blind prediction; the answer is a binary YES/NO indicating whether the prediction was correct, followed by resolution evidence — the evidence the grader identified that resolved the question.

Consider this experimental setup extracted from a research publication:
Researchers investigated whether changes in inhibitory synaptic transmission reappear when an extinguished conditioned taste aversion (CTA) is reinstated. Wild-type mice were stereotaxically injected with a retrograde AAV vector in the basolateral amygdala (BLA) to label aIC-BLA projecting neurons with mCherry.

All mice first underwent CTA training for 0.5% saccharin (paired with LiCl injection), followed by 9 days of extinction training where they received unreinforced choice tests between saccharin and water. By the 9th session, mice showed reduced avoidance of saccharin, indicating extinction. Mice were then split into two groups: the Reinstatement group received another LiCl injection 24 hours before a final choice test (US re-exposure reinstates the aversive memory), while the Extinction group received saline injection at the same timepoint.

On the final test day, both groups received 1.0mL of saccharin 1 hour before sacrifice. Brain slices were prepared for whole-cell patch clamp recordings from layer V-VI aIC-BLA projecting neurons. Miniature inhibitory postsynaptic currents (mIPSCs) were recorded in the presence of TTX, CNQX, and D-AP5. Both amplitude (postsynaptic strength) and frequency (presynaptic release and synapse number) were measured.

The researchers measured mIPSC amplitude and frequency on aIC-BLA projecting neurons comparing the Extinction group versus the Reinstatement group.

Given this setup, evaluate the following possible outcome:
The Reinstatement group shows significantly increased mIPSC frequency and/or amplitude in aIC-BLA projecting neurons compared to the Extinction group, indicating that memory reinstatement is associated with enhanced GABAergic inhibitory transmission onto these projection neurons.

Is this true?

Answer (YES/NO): YES